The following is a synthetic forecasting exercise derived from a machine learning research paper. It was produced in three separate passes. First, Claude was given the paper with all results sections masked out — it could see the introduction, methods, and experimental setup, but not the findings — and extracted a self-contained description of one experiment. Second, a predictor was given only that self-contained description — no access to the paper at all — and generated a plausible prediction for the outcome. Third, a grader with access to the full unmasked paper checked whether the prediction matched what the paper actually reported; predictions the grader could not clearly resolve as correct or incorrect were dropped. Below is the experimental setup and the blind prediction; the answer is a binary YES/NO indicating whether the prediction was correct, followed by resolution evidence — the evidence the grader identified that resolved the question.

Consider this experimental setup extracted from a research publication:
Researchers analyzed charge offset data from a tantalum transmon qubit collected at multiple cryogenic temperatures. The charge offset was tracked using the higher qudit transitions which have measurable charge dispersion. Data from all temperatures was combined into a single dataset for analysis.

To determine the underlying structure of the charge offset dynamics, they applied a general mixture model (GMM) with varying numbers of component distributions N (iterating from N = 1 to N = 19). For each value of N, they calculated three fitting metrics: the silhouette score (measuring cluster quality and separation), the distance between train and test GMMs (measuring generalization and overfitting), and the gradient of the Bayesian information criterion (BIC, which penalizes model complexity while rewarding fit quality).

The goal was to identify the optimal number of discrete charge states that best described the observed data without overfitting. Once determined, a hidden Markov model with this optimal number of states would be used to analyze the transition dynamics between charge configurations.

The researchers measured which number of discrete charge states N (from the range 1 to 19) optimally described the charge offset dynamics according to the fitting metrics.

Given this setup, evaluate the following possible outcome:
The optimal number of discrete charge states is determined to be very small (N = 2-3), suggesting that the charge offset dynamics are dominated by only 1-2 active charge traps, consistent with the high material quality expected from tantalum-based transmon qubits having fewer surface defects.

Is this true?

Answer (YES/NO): NO